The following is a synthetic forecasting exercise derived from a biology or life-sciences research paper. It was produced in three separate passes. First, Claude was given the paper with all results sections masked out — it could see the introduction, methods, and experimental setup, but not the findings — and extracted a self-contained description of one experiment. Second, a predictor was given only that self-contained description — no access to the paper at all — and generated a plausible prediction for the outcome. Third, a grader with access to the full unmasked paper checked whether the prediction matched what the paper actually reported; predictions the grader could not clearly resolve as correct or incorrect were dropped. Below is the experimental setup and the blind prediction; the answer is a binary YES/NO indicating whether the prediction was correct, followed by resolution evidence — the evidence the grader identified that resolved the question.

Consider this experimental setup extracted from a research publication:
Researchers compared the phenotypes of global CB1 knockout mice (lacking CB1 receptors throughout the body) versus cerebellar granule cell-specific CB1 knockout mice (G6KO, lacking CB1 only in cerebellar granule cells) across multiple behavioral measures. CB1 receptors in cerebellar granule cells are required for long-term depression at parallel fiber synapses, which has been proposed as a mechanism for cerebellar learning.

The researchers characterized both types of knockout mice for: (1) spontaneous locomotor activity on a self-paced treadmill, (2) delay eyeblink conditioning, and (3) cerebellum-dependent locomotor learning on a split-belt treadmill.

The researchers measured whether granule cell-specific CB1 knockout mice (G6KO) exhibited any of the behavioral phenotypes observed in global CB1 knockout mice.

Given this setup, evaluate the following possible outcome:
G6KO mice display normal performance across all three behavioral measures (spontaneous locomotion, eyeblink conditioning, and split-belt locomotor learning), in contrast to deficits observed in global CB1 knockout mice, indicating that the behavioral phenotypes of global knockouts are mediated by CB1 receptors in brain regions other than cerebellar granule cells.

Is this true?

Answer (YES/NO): YES